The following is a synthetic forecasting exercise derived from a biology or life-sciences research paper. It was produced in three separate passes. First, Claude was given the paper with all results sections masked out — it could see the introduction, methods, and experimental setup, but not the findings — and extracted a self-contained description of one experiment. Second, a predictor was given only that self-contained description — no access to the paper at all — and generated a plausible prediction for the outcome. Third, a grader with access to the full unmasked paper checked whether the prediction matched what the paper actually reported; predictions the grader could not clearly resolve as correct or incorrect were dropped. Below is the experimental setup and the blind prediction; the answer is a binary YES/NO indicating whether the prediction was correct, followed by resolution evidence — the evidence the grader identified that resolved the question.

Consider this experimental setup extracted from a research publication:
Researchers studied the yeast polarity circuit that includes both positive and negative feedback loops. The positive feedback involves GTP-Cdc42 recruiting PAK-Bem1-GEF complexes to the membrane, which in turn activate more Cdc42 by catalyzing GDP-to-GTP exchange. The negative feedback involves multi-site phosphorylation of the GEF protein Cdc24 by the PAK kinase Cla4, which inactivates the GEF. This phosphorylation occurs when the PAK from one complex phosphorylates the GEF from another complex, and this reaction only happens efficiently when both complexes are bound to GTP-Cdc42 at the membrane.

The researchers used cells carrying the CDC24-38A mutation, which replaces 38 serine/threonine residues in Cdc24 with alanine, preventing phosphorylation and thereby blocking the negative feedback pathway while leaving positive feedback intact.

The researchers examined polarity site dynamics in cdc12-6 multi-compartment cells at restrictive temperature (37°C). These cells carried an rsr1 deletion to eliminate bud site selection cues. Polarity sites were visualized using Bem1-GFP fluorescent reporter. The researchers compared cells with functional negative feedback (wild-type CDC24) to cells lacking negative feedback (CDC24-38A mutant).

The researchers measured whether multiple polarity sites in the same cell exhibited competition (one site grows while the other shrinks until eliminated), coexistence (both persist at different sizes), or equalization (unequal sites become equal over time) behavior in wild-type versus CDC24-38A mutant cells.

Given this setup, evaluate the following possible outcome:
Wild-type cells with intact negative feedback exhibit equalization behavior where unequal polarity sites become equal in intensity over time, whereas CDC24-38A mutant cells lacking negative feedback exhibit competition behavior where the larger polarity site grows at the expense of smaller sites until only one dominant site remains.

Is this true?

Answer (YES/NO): NO